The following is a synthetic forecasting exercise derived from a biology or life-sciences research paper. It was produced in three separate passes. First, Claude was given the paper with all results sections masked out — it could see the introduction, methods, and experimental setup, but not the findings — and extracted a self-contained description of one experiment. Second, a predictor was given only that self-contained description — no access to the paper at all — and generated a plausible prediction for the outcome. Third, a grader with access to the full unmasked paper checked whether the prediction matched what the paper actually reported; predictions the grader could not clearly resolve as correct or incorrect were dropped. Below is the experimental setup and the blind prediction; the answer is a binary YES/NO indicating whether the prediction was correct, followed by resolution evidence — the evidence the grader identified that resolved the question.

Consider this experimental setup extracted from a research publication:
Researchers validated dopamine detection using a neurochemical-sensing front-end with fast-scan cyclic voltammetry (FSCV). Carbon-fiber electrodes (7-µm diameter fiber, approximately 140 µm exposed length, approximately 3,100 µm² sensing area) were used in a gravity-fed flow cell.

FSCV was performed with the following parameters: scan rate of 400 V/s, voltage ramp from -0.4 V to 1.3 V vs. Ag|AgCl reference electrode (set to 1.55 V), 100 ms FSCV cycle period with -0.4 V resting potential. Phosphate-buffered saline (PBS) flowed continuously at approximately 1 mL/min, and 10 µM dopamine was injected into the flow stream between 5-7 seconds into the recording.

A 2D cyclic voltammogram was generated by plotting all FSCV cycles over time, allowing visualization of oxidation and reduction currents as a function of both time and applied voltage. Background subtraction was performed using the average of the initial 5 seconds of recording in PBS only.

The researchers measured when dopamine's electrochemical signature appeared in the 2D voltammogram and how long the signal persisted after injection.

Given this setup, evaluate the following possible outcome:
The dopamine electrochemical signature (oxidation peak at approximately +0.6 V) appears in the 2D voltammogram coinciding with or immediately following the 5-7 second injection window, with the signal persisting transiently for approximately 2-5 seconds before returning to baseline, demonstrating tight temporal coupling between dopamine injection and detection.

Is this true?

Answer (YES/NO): NO